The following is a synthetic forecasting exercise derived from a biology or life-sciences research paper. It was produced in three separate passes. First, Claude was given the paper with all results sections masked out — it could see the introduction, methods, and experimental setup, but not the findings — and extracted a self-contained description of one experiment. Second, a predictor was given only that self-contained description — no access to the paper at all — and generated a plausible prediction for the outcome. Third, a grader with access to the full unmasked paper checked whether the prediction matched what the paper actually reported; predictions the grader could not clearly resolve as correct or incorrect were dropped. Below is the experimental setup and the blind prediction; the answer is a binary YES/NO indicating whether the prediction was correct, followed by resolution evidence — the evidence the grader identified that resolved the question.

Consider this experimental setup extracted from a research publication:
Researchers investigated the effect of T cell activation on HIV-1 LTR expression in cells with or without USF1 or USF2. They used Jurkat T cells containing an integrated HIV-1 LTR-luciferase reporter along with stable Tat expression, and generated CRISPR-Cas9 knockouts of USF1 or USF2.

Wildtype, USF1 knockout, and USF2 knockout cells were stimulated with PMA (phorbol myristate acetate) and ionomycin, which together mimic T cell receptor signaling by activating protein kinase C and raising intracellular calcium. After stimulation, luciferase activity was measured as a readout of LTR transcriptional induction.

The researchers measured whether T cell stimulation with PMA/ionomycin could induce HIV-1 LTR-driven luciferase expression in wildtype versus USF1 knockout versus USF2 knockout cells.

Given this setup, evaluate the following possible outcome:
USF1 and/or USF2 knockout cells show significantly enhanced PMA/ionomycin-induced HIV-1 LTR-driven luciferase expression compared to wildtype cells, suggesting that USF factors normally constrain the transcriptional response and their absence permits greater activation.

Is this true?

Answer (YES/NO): NO